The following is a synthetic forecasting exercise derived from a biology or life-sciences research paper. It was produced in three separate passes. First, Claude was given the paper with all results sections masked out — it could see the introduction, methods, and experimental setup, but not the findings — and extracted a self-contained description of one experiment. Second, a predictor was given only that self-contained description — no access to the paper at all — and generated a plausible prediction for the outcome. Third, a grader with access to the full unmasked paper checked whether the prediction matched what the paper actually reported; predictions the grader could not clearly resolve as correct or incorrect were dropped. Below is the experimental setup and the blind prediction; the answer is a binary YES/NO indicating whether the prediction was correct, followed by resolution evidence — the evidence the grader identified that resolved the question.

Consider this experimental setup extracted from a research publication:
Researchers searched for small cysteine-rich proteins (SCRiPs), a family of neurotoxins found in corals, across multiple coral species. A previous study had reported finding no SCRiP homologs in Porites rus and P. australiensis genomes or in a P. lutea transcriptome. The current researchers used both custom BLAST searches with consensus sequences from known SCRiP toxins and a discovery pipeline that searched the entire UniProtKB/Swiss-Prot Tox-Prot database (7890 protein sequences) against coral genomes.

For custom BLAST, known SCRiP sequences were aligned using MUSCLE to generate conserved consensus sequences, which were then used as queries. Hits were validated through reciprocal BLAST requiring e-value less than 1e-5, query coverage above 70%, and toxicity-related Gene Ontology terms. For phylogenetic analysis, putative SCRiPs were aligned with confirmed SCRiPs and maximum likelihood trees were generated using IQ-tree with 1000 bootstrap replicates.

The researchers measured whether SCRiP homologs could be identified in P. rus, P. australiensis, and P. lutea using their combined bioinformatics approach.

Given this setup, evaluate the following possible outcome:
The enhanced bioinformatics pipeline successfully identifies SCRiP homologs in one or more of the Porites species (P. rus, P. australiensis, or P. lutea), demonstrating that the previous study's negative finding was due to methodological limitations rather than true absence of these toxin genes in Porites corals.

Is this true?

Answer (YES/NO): YES